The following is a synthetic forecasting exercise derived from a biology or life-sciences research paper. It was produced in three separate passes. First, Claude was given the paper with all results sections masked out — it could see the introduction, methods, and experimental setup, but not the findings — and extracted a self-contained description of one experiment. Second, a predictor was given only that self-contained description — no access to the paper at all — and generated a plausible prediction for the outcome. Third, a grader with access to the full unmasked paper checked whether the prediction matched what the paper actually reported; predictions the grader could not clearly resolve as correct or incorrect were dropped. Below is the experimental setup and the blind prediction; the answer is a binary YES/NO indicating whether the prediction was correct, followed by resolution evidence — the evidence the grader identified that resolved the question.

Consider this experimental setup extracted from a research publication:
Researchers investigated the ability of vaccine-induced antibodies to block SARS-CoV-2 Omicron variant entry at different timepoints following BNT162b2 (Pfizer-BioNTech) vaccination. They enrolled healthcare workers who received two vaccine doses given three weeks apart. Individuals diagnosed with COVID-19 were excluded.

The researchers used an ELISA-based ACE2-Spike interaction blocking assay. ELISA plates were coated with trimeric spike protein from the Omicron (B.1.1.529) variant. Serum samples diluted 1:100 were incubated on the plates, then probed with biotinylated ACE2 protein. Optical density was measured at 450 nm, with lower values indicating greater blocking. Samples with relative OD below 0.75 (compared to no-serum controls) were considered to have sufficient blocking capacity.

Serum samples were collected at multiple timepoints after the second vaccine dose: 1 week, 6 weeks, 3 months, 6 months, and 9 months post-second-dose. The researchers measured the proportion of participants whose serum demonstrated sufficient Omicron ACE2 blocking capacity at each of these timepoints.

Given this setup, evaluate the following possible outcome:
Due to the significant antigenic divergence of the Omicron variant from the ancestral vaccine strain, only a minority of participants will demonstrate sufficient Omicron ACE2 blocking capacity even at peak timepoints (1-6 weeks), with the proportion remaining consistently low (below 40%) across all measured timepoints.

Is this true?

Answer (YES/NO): NO